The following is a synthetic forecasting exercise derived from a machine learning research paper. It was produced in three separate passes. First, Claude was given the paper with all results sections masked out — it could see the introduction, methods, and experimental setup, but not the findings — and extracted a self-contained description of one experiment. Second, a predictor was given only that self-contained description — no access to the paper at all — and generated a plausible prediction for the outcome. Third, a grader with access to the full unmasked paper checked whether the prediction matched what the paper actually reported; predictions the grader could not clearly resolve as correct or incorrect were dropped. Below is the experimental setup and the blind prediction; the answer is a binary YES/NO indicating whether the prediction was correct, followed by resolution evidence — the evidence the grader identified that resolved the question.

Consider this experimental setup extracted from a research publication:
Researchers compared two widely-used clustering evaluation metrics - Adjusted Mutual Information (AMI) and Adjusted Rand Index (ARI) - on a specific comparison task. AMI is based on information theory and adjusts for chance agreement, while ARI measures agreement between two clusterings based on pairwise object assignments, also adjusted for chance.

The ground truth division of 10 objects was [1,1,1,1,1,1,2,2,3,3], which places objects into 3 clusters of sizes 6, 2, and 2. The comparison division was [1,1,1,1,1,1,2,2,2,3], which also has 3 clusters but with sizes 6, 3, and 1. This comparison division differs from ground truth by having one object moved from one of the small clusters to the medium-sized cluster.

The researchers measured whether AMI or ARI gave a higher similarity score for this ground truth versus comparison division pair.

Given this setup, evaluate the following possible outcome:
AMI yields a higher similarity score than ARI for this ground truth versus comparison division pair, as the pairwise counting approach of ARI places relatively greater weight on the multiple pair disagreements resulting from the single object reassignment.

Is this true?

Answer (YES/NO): NO